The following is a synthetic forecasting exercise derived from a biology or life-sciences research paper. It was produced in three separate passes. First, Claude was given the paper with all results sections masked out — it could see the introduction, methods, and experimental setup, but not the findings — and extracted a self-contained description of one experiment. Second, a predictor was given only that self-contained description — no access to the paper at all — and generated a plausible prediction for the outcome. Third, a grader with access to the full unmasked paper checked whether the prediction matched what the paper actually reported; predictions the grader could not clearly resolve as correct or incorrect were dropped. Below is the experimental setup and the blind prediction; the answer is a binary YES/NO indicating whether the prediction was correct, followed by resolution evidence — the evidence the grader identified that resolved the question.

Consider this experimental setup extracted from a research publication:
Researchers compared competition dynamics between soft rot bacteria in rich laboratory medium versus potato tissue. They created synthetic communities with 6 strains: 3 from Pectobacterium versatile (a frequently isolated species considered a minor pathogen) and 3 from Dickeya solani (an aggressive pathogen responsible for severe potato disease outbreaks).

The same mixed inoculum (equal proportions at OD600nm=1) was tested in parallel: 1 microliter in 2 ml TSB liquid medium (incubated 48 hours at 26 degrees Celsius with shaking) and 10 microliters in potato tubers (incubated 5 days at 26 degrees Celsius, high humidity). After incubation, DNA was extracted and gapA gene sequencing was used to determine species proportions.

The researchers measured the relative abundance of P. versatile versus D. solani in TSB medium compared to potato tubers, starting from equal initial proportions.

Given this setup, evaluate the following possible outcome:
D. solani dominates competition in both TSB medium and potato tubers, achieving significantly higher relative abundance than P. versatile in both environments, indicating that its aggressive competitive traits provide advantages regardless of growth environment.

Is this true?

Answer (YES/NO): YES